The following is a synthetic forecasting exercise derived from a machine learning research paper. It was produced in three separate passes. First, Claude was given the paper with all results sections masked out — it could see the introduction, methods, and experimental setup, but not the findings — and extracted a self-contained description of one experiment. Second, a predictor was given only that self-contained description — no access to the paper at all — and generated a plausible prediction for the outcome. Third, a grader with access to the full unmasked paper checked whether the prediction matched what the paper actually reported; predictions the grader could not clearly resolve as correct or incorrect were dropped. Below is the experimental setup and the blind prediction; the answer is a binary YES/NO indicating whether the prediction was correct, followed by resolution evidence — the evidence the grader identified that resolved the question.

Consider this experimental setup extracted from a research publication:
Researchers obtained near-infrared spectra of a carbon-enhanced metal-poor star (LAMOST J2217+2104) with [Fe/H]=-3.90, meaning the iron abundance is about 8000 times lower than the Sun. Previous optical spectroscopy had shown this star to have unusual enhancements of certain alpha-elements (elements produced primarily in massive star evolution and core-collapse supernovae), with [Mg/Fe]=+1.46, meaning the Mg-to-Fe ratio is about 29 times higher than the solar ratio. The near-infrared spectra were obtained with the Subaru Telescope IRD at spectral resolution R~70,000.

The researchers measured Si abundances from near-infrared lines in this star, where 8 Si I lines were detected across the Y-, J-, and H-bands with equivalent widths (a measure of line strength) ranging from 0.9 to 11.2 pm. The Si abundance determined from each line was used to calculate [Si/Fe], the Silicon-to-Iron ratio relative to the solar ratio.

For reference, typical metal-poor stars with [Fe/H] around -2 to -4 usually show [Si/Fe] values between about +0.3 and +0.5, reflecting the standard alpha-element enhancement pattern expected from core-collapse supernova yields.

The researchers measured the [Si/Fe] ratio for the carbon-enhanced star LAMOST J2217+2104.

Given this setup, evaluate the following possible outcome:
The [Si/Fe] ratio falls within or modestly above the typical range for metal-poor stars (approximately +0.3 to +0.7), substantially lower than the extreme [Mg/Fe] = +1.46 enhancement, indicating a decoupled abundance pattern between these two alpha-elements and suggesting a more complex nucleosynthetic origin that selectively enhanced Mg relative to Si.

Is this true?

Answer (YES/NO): YES